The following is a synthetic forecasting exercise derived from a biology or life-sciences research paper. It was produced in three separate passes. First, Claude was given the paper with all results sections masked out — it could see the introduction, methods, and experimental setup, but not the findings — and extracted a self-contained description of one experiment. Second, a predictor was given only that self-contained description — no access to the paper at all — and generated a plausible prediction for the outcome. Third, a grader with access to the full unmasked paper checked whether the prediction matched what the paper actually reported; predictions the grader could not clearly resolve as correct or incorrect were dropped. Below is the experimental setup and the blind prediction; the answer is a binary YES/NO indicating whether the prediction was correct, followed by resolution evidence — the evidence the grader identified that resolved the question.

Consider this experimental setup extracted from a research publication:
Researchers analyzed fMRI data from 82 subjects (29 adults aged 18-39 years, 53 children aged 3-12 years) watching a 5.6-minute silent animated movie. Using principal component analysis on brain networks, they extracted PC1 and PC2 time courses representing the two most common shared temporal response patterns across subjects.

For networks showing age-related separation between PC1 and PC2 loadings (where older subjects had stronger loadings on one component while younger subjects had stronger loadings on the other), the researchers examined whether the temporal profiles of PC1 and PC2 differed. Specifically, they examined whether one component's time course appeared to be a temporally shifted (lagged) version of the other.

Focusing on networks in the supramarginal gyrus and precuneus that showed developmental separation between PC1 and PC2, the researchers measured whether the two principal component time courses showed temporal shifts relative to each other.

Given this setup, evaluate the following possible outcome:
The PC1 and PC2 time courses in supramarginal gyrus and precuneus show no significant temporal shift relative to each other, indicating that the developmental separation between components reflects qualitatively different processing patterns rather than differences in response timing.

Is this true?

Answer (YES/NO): NO